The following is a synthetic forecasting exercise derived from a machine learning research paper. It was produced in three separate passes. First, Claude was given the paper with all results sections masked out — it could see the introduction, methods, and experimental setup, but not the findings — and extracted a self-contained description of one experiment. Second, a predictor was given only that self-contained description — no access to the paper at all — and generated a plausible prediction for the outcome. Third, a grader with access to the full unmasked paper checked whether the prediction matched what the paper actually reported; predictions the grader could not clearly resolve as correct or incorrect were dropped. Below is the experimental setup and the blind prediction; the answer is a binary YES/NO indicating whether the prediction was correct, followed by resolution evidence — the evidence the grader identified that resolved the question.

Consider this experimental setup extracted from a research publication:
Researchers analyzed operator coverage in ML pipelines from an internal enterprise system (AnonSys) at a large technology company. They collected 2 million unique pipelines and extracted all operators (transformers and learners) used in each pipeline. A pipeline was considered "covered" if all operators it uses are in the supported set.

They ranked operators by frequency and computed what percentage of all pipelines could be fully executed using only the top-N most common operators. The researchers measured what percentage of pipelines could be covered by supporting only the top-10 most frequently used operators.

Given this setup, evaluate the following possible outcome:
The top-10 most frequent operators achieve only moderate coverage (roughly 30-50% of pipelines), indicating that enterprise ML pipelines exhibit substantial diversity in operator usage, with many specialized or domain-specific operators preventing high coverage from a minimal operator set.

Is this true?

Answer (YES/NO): NO